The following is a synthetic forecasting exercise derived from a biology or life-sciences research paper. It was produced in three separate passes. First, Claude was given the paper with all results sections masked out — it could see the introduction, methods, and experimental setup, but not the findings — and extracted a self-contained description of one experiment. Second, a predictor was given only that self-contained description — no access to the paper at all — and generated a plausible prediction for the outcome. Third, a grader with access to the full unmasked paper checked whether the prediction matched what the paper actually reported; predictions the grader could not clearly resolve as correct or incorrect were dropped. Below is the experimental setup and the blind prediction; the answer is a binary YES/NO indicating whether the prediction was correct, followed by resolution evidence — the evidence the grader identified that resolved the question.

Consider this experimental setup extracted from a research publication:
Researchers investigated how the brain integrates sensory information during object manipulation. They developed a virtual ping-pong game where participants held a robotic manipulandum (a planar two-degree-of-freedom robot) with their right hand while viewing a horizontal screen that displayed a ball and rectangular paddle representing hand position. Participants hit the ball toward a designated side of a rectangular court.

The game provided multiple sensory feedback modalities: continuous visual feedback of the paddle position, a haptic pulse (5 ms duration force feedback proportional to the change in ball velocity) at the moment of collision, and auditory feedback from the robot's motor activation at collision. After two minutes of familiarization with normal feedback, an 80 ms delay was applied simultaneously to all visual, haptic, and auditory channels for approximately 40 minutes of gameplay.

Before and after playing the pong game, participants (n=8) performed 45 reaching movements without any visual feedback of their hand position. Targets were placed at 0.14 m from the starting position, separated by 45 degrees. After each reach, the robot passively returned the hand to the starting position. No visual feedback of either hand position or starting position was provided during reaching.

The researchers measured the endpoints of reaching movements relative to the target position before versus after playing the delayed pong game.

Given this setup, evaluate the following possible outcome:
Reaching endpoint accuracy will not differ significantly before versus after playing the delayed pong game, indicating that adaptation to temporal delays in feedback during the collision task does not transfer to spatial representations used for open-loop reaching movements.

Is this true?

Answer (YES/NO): NO